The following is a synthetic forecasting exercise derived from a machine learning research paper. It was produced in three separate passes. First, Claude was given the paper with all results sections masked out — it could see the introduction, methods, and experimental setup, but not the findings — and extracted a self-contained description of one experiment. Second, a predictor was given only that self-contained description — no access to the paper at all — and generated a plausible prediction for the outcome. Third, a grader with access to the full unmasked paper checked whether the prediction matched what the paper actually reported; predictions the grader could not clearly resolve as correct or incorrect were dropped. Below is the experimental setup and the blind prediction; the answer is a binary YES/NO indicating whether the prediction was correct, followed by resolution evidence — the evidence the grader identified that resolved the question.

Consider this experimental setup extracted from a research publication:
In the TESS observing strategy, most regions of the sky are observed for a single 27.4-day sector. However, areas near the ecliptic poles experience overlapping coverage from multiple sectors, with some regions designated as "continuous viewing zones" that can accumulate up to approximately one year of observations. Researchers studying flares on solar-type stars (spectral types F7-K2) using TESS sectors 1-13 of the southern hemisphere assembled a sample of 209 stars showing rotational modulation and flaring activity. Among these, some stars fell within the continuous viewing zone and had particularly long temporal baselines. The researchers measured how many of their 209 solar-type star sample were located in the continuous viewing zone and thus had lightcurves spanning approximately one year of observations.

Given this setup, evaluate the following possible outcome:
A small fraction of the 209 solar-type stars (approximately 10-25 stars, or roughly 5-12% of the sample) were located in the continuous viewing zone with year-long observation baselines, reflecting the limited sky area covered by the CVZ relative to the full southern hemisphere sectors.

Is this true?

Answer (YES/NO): NO